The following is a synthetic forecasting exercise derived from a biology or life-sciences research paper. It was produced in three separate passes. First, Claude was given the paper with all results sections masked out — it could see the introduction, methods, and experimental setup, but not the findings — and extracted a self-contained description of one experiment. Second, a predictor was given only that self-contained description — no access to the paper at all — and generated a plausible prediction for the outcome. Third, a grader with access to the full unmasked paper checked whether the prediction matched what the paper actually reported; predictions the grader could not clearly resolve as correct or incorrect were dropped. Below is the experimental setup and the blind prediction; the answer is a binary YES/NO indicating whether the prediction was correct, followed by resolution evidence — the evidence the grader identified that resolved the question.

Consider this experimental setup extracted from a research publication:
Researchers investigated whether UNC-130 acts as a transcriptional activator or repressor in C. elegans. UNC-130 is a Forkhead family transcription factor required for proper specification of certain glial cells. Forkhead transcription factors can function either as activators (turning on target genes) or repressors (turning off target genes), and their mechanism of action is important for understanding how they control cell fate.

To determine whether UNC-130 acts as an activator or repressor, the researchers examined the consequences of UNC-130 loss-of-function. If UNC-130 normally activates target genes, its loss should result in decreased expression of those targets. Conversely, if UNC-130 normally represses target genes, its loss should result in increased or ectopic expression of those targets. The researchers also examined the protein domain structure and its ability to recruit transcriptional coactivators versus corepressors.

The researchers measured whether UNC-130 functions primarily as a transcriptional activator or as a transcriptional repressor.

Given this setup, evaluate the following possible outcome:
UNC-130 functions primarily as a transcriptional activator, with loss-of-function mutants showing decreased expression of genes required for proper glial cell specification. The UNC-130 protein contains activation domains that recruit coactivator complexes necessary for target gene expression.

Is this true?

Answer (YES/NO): NO